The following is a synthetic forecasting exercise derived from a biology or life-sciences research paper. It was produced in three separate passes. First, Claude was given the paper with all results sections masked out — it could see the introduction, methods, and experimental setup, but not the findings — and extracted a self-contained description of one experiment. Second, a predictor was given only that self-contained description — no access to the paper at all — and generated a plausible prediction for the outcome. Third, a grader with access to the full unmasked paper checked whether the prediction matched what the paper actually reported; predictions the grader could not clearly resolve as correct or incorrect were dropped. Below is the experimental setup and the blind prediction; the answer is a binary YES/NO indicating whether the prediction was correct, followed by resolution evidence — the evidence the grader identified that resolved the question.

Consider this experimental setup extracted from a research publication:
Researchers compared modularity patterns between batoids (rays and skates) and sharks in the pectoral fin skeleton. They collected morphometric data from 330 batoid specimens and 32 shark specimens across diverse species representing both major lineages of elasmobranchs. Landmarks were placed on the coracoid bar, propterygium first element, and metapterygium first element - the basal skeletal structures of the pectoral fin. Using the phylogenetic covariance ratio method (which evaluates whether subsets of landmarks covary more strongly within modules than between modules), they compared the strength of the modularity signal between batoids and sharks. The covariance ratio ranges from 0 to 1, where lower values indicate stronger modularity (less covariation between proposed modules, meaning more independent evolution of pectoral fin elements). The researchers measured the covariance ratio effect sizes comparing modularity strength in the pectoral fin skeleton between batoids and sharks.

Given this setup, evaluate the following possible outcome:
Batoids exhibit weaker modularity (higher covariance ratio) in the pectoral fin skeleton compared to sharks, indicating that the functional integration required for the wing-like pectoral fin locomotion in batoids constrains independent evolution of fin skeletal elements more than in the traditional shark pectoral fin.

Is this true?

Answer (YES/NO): NO